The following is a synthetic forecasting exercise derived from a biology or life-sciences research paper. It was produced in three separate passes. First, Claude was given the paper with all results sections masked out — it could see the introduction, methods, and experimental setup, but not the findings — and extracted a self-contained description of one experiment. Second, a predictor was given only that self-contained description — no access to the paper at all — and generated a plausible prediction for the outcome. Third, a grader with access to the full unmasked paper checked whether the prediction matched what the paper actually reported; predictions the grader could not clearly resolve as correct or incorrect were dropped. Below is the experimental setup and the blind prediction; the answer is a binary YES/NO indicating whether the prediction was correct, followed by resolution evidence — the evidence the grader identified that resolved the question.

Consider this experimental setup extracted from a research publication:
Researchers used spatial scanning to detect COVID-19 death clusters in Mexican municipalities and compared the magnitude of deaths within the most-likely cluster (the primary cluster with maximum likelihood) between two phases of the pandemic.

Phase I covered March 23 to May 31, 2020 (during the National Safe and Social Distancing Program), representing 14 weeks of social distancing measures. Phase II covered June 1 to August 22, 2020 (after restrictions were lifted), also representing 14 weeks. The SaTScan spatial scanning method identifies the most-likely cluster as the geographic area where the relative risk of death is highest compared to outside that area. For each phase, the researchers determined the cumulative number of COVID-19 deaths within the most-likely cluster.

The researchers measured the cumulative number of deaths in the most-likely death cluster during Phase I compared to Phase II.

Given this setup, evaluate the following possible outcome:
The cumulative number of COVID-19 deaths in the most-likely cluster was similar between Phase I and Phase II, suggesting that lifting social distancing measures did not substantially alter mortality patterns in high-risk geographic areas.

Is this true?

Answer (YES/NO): NO